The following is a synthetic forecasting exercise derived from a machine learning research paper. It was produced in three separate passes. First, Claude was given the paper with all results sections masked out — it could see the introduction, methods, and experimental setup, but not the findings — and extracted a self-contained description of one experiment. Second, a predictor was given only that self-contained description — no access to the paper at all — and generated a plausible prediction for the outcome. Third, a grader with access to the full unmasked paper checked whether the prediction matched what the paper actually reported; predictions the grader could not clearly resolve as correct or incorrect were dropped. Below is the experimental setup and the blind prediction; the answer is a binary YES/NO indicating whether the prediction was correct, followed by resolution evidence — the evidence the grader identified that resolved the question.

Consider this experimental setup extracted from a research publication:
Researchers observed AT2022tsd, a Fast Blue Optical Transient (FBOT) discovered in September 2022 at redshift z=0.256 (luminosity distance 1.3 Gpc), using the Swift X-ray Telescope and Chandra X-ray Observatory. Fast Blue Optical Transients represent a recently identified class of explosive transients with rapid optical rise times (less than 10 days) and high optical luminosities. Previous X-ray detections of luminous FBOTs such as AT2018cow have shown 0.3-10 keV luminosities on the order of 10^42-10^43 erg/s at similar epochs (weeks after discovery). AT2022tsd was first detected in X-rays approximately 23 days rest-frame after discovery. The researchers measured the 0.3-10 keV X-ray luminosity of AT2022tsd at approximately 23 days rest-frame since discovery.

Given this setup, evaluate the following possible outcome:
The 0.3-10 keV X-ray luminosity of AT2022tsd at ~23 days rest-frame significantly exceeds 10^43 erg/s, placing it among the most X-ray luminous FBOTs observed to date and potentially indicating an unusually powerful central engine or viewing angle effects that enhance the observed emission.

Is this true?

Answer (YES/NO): YES